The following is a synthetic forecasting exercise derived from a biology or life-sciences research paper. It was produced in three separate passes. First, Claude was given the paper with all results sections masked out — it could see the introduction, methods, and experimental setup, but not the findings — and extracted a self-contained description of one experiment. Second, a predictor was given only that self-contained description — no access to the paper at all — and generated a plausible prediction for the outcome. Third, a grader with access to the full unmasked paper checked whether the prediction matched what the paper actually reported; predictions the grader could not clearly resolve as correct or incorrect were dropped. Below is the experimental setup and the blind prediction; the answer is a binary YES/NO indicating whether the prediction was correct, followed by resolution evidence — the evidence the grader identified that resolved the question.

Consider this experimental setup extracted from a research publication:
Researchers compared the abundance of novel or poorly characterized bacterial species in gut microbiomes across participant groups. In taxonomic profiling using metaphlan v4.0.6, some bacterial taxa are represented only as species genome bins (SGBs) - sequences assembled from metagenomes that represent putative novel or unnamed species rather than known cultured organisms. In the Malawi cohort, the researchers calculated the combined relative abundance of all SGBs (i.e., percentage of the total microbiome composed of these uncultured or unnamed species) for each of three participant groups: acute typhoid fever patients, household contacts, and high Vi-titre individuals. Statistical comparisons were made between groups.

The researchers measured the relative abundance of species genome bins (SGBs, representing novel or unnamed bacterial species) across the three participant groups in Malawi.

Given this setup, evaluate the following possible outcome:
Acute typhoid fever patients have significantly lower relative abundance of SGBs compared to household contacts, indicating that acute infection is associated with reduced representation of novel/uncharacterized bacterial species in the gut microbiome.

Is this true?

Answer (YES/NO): NO